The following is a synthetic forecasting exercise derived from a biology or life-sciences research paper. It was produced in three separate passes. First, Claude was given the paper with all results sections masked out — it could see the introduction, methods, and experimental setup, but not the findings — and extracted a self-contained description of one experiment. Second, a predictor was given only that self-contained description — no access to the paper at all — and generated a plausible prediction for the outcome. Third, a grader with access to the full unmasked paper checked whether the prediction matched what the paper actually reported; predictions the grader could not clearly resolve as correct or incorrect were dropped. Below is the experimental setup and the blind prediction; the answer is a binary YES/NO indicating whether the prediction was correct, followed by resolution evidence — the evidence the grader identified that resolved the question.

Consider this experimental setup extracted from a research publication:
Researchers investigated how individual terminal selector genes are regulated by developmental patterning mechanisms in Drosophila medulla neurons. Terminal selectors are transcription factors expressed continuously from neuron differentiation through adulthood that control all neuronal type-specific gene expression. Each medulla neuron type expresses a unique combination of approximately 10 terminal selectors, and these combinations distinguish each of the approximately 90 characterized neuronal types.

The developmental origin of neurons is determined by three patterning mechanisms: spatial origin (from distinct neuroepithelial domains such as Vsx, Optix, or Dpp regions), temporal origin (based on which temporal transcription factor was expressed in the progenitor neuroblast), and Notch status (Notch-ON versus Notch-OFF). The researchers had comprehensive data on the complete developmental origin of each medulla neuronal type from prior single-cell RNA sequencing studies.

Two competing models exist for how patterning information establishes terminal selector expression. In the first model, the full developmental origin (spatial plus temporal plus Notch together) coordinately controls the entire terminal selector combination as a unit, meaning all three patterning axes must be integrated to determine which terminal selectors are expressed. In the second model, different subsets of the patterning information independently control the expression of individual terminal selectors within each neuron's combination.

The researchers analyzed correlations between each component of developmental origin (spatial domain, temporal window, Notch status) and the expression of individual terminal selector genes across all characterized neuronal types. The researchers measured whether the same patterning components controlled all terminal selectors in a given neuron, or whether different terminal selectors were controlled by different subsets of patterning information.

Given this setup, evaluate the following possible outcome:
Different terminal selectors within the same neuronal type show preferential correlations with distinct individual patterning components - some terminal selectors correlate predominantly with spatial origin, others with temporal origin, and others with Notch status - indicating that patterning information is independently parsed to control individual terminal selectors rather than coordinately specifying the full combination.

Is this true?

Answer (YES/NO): NO